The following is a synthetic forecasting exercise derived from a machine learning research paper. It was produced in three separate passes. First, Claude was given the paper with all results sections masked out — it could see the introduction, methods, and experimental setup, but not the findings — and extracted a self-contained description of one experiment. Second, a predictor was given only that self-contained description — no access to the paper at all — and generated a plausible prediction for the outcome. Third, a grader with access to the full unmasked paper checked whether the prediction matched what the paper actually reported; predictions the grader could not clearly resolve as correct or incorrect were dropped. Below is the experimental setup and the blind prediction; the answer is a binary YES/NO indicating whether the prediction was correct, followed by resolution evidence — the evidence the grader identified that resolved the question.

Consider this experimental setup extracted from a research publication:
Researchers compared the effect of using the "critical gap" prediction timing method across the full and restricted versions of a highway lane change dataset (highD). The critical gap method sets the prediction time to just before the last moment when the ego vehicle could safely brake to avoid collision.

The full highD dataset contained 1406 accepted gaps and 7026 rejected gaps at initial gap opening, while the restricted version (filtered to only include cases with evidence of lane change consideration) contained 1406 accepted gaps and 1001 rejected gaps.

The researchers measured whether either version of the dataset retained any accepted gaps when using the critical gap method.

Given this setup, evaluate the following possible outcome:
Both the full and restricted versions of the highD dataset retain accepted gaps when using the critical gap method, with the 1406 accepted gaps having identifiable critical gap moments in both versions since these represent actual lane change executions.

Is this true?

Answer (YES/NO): NO